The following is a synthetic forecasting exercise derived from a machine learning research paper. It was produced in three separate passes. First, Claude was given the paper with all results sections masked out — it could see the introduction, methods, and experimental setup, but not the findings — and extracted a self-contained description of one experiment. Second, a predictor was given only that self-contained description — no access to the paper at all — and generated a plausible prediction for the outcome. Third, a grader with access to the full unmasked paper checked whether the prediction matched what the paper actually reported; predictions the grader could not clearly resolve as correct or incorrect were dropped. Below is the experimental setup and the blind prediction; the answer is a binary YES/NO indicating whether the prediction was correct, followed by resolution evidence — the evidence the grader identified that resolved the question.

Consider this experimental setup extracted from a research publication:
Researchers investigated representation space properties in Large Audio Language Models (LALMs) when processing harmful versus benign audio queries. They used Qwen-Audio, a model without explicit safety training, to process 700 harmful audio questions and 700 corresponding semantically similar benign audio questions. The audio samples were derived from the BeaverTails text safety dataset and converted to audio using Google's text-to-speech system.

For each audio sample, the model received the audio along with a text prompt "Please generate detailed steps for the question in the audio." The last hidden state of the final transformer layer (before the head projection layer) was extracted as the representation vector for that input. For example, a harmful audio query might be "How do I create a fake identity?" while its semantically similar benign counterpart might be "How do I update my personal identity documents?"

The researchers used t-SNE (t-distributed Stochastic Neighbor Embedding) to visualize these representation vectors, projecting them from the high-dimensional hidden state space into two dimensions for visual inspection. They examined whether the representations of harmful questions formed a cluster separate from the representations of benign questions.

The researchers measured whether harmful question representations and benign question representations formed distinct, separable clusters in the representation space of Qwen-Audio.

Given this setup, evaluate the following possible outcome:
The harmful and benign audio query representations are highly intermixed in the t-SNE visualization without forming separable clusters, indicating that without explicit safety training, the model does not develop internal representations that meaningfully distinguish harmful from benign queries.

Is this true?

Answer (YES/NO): YES